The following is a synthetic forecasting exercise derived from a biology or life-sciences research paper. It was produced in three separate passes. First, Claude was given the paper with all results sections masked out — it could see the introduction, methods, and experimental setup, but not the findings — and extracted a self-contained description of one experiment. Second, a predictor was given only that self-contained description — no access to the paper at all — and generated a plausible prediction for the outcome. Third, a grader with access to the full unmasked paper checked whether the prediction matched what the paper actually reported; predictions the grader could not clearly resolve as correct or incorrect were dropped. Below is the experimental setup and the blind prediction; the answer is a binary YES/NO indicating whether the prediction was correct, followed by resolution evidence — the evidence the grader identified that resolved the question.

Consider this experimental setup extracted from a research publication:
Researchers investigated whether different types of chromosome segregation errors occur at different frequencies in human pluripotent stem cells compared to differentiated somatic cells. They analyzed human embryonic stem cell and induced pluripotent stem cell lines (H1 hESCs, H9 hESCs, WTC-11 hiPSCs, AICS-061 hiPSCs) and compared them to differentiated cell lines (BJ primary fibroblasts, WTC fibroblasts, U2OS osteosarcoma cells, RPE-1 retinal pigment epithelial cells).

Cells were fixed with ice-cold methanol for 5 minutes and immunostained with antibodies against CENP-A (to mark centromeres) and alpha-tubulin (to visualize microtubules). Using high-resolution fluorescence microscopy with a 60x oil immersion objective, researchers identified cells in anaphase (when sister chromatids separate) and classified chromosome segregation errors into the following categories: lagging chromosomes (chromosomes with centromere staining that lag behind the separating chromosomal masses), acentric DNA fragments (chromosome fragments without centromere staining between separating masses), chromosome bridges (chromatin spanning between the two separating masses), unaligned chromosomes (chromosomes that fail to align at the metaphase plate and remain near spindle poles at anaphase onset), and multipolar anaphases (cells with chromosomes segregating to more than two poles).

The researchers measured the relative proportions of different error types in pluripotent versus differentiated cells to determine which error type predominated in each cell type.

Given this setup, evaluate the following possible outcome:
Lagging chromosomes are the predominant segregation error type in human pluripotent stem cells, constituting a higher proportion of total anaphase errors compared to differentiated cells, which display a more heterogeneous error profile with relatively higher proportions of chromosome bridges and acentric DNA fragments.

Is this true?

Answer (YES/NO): NO